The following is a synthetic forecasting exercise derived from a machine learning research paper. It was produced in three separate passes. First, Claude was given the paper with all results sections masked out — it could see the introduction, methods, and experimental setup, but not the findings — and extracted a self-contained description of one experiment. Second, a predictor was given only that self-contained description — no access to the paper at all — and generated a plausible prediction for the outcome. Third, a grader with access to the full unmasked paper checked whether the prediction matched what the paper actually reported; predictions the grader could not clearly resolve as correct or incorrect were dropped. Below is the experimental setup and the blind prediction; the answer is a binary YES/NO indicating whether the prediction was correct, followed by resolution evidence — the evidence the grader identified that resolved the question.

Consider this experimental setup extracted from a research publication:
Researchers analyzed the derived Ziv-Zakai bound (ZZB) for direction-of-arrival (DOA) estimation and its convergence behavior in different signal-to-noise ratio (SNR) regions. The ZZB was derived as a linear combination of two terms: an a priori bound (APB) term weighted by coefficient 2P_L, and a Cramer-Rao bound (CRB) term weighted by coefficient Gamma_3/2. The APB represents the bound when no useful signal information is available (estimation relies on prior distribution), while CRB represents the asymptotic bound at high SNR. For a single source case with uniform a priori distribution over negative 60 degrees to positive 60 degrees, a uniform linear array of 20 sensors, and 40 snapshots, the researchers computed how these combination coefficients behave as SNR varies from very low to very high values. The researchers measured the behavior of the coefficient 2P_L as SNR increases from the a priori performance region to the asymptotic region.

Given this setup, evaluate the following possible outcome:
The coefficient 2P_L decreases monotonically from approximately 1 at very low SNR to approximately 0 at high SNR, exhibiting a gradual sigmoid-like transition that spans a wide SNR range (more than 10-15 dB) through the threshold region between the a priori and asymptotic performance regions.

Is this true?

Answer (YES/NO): NO